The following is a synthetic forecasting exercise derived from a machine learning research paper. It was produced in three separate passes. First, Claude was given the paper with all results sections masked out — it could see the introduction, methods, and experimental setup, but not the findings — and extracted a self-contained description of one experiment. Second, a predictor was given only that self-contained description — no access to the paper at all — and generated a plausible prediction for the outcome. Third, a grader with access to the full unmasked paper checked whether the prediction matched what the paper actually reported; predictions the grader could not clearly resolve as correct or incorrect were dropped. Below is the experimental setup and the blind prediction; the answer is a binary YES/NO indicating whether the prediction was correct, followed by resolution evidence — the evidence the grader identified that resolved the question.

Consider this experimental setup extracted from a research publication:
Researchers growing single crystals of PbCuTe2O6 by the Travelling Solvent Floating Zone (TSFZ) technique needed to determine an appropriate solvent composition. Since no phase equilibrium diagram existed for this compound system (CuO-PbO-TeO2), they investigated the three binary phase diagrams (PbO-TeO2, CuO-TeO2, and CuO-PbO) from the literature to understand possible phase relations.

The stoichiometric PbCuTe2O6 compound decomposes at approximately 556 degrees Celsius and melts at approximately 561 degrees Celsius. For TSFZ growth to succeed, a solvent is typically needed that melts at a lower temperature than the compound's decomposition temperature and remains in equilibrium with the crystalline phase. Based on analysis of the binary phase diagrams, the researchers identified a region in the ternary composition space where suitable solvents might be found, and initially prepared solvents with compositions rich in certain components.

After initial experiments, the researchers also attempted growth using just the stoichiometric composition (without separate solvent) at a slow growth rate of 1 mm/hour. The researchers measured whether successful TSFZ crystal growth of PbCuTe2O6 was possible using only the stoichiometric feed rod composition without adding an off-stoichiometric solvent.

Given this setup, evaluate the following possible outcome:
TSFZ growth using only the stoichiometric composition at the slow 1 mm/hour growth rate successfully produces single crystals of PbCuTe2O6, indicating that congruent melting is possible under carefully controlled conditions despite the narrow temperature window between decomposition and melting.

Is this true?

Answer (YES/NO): NO